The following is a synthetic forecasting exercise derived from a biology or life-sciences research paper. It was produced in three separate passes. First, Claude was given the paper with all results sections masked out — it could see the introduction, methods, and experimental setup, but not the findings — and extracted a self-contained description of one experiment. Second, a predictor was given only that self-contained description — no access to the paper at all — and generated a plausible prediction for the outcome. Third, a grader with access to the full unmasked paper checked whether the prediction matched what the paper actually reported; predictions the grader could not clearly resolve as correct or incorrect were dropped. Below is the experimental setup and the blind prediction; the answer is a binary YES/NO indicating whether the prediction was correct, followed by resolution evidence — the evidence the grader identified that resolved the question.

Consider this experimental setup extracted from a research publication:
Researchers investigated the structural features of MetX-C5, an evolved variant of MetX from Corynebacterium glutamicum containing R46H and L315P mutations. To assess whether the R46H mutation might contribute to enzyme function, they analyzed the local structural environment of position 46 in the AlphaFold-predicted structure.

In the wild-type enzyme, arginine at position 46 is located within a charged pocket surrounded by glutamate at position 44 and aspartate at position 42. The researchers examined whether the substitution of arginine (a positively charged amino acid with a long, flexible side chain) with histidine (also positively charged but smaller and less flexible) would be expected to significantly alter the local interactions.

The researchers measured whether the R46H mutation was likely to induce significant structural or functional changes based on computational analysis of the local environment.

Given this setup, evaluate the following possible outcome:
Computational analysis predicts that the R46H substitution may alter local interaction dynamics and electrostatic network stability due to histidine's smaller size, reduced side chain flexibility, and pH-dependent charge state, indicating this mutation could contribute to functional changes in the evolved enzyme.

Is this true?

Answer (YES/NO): NO